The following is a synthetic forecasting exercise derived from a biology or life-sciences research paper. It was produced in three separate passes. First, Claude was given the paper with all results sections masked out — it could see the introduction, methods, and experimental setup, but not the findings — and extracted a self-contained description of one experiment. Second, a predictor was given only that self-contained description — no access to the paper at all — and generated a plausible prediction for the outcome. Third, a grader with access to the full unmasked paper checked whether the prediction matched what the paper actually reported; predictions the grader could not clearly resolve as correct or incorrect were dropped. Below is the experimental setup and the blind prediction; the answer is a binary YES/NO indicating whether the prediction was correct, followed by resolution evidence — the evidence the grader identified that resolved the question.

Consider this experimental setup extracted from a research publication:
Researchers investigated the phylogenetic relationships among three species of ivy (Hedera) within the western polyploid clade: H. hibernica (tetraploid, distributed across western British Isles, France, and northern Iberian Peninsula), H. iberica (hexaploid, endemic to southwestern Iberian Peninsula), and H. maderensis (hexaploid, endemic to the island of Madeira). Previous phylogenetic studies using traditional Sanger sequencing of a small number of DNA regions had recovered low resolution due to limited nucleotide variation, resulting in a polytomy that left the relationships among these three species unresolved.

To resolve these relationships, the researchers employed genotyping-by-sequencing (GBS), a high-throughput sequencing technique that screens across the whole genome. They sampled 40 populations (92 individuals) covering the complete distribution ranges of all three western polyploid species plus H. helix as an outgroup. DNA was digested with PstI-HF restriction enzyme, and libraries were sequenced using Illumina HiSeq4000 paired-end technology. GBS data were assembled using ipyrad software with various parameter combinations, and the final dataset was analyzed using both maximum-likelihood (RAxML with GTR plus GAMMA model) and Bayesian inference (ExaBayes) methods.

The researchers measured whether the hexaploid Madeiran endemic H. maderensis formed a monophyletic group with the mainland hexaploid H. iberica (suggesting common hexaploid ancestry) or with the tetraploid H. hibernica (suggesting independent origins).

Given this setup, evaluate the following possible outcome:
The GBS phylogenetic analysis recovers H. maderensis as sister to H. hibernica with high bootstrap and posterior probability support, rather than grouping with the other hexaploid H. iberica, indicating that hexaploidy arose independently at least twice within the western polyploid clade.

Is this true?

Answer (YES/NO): NO